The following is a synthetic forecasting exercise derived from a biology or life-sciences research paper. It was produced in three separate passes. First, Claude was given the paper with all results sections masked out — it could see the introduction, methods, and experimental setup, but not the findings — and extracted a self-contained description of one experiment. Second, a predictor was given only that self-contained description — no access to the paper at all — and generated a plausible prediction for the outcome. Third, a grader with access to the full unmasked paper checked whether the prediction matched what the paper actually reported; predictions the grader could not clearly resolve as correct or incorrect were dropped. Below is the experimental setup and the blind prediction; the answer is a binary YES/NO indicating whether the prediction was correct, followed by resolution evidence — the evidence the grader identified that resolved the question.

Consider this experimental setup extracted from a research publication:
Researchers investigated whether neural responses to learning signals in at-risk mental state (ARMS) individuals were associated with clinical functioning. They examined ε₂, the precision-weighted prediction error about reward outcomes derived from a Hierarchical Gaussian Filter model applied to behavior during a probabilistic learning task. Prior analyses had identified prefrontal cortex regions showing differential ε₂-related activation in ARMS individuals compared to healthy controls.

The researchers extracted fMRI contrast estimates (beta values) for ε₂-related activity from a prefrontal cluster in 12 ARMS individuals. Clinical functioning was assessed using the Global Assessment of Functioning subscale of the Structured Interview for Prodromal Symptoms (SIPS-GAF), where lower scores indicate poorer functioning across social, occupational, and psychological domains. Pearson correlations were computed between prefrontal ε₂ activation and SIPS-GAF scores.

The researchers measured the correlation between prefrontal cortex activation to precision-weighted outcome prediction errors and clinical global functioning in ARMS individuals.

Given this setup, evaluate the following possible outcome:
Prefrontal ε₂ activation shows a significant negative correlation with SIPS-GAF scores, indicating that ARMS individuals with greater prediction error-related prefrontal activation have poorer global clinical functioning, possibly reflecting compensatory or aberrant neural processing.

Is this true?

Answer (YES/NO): YES